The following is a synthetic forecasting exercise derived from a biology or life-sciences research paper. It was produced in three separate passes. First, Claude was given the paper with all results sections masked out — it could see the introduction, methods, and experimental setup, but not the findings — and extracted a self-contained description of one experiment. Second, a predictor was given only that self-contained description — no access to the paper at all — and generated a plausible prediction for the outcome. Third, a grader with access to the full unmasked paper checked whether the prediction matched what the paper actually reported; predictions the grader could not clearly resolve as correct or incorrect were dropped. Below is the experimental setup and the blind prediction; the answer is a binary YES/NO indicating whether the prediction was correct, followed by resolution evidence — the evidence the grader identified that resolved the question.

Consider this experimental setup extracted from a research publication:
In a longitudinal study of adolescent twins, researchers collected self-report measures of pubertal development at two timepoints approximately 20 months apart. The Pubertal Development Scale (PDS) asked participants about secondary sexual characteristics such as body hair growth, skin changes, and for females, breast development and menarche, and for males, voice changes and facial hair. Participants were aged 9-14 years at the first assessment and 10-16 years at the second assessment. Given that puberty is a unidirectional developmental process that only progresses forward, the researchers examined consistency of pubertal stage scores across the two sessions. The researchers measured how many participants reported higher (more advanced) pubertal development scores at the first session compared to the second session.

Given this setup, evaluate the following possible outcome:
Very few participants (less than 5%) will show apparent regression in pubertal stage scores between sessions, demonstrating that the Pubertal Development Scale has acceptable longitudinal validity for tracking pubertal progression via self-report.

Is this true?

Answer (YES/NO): NO